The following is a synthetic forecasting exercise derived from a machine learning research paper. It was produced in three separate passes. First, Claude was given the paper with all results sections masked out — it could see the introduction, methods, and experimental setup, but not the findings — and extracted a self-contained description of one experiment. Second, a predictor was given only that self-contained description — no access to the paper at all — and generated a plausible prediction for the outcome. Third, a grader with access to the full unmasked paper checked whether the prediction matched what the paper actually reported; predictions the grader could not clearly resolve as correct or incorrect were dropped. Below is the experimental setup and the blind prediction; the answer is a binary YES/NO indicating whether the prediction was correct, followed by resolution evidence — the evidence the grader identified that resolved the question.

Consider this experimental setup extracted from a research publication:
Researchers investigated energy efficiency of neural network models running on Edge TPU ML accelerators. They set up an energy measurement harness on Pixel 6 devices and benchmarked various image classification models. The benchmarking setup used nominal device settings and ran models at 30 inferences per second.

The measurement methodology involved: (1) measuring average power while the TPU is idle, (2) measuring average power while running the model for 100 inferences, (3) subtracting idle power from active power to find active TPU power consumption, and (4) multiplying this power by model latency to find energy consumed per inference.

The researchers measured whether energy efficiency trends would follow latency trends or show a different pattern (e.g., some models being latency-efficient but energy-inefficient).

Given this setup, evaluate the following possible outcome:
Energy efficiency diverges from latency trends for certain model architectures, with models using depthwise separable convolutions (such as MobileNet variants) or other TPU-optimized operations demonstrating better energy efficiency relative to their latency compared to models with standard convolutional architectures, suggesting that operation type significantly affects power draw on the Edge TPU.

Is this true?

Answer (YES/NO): NO